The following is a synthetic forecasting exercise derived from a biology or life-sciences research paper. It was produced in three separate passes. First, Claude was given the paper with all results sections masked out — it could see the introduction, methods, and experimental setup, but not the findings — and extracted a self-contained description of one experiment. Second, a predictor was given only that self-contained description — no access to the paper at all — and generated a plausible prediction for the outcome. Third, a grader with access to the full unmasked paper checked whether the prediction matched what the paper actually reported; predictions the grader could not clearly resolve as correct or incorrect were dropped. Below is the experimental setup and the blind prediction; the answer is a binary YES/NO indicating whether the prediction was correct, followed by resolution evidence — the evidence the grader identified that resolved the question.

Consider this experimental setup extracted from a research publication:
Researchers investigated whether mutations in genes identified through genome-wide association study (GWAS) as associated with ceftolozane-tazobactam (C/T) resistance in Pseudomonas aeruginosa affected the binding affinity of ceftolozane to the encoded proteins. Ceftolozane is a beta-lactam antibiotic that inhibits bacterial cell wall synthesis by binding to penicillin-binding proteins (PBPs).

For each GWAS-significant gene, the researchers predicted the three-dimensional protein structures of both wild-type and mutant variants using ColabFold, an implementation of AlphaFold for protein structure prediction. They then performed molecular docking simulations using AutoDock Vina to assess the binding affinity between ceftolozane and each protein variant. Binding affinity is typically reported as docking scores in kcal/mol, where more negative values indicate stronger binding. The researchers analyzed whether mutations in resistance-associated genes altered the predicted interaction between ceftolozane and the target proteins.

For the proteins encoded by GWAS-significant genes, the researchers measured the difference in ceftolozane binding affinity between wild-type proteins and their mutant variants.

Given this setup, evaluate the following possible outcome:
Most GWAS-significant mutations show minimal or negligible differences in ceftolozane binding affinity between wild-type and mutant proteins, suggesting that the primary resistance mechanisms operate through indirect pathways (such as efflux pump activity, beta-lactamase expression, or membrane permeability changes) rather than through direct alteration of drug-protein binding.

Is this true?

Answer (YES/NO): NO